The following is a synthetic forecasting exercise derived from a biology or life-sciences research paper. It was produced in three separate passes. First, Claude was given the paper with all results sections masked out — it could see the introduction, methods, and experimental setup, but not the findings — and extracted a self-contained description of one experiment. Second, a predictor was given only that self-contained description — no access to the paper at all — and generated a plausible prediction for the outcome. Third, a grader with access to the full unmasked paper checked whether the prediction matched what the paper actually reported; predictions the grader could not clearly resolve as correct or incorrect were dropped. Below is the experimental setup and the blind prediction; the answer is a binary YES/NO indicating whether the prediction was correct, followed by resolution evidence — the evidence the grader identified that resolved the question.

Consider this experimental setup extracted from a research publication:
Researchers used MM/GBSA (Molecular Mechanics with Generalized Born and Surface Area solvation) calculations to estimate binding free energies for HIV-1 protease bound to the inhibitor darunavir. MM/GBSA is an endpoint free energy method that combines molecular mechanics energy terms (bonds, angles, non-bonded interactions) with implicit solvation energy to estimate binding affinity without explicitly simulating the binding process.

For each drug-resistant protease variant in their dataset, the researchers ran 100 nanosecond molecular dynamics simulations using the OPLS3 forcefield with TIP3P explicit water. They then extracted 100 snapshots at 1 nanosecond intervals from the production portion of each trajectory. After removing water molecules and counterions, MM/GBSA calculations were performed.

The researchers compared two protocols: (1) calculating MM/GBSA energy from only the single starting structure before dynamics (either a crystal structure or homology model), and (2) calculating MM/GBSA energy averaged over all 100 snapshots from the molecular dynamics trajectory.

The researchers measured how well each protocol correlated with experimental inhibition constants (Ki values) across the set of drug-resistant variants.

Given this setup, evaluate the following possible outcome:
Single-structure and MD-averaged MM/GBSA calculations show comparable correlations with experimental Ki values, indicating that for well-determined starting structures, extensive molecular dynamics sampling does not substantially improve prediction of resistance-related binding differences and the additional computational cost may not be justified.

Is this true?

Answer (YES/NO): NO